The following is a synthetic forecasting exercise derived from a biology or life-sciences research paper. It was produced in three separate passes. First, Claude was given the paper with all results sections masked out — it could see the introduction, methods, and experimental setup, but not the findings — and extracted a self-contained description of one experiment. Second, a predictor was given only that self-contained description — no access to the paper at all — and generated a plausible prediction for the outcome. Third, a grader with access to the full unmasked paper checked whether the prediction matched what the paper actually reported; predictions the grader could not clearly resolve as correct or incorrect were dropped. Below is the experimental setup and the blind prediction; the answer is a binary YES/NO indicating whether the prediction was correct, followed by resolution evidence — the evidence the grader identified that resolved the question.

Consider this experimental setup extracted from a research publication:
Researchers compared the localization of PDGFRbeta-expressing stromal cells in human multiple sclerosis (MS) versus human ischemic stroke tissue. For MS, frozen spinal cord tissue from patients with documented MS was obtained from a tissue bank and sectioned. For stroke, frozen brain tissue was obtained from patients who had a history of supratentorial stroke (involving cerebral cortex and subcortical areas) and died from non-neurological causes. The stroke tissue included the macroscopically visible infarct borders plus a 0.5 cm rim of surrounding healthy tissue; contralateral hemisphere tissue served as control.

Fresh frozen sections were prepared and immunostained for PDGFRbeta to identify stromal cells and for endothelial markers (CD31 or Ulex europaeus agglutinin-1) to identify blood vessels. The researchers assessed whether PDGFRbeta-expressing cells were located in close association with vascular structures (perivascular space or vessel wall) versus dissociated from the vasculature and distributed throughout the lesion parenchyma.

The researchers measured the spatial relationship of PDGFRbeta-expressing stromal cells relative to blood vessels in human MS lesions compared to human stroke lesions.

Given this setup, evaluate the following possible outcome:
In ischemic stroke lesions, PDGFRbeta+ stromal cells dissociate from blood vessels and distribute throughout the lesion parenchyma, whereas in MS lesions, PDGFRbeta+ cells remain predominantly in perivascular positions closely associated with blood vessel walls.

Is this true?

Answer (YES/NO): NO